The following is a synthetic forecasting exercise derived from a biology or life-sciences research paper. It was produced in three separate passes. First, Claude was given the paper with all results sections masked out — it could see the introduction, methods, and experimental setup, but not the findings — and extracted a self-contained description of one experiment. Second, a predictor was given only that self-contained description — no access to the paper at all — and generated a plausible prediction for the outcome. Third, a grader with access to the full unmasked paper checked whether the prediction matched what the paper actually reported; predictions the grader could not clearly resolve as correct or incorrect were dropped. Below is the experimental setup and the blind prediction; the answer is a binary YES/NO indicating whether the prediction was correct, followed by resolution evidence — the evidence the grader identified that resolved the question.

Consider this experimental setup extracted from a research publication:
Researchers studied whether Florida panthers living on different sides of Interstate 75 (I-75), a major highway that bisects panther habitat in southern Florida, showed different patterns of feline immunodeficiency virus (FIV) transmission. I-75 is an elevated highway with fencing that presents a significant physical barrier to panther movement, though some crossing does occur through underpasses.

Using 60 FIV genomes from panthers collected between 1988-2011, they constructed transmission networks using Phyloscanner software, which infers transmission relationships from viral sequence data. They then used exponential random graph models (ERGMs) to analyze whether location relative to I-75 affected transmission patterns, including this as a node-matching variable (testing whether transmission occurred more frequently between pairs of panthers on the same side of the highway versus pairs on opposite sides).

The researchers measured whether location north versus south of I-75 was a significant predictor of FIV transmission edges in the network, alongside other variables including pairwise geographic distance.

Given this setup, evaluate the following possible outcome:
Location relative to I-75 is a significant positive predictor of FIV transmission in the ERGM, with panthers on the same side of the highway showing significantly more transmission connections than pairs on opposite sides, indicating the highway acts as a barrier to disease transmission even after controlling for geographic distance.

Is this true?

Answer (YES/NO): NO